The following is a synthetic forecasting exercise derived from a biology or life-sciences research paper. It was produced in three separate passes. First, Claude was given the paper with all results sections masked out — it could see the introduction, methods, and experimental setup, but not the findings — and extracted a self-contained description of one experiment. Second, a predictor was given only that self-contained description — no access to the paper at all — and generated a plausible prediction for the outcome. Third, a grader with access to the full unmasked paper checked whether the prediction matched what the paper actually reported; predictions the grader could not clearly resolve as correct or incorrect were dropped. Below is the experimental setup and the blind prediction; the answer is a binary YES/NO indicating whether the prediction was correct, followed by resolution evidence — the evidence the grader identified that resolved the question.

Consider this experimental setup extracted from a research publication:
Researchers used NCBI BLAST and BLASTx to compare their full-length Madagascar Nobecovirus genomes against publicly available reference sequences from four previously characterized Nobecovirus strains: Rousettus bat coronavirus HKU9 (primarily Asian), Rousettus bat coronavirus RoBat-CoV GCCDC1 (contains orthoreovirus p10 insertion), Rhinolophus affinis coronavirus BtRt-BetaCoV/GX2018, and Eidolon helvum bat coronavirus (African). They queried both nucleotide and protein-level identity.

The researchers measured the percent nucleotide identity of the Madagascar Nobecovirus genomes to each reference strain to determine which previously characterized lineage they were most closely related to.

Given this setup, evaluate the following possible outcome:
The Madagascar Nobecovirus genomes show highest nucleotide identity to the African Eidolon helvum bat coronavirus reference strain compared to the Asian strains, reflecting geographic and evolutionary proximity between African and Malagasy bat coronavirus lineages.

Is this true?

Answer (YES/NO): YES